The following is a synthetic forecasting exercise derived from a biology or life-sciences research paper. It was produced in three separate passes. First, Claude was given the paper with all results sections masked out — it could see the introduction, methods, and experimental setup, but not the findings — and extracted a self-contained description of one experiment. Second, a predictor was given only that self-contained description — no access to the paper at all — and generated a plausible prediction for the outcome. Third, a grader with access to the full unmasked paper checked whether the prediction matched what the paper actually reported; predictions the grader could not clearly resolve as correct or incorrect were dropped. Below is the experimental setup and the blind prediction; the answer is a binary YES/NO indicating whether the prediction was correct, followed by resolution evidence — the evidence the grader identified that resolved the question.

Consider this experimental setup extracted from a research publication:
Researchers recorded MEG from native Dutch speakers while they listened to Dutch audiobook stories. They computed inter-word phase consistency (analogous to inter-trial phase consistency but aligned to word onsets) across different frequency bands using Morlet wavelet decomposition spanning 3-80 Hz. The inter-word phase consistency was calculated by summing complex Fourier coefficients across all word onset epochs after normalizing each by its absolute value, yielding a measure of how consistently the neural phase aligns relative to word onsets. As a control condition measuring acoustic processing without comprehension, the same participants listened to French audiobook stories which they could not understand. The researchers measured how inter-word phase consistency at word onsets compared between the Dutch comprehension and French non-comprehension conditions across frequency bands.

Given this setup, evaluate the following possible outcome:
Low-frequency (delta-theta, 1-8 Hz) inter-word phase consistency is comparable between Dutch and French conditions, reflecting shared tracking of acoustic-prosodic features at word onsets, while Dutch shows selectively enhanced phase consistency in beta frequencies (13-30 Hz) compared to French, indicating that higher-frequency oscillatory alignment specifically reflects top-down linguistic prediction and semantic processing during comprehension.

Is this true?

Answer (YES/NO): NO